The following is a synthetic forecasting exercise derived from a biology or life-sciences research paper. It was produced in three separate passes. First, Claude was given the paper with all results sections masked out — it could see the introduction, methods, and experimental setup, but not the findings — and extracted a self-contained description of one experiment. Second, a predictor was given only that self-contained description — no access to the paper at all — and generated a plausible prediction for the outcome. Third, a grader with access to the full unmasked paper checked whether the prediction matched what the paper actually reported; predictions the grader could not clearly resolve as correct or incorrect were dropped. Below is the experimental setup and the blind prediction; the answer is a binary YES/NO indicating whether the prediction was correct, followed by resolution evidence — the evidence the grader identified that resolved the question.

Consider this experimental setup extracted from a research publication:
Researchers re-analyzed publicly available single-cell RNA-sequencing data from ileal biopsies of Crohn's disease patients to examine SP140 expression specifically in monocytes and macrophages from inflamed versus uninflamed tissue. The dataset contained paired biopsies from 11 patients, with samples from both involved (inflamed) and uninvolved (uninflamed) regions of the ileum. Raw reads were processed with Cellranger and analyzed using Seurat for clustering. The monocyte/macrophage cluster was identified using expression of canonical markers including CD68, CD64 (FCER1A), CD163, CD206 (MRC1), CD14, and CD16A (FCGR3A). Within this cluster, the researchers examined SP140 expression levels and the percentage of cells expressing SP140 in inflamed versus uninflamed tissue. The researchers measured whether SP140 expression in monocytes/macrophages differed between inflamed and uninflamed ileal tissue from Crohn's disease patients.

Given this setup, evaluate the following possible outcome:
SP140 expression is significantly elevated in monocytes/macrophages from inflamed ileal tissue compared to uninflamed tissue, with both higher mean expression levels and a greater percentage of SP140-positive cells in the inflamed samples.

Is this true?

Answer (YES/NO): NO